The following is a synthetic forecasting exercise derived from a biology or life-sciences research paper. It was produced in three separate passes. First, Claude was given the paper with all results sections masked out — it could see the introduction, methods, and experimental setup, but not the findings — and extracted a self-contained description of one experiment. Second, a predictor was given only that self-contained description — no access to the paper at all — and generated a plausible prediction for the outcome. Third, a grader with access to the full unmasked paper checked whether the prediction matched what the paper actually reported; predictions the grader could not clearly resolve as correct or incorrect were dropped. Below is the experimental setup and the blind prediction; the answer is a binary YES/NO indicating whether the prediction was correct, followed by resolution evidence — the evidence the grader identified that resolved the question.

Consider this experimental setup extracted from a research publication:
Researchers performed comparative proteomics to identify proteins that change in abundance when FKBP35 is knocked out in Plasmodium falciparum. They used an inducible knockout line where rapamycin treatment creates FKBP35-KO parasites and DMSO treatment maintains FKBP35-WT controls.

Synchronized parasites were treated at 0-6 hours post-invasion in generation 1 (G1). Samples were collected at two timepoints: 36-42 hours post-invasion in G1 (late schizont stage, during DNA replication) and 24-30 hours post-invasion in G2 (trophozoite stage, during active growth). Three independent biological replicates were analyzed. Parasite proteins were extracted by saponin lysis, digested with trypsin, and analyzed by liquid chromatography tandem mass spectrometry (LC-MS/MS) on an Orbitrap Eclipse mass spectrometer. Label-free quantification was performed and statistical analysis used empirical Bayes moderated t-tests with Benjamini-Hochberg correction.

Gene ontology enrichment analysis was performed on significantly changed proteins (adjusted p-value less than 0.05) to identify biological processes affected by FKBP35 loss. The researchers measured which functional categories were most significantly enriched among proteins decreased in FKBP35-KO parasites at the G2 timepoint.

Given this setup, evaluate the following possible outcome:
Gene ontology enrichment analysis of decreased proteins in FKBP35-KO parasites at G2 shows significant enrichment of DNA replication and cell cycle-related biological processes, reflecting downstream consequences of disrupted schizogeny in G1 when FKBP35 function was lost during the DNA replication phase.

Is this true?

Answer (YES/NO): NO